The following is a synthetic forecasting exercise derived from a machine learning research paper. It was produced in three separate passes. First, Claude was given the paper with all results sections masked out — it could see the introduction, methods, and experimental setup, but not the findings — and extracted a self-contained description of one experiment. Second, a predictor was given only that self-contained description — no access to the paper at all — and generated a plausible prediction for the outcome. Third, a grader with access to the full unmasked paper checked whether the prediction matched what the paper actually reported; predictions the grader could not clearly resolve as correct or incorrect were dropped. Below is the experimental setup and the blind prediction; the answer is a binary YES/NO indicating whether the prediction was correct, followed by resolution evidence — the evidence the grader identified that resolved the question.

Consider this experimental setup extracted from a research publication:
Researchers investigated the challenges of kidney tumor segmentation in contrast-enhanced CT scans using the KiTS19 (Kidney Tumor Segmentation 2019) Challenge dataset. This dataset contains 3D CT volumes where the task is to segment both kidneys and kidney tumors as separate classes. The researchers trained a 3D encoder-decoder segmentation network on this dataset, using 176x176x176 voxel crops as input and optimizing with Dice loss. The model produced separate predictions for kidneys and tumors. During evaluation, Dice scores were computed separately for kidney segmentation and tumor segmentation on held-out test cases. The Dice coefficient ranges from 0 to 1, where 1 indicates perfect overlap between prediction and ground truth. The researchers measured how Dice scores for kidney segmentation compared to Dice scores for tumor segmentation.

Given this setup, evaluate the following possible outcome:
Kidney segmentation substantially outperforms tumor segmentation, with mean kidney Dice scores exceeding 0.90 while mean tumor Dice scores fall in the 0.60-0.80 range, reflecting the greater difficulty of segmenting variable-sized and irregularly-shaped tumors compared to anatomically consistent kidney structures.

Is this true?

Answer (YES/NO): NO